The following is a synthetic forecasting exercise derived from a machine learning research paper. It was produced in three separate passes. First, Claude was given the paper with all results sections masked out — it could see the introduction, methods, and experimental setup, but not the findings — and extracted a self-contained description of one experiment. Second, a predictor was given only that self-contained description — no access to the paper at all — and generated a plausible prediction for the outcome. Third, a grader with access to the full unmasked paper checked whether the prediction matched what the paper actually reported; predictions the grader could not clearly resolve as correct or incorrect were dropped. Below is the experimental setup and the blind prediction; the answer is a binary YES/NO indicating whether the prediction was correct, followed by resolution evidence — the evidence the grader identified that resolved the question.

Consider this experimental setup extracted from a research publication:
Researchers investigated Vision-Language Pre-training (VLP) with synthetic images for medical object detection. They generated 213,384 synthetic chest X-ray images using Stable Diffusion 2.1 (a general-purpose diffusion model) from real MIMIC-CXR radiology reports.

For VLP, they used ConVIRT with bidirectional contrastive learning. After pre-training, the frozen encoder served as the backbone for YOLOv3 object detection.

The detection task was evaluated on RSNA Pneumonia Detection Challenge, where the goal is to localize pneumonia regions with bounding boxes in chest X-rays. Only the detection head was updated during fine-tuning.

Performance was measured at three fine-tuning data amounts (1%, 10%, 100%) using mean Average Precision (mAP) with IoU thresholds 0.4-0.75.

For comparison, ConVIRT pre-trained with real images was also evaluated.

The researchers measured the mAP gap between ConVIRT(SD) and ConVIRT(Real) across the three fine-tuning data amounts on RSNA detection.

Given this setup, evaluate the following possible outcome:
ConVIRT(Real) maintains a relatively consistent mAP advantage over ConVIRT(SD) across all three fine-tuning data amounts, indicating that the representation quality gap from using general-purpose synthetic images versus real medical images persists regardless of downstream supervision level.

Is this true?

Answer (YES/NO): NO